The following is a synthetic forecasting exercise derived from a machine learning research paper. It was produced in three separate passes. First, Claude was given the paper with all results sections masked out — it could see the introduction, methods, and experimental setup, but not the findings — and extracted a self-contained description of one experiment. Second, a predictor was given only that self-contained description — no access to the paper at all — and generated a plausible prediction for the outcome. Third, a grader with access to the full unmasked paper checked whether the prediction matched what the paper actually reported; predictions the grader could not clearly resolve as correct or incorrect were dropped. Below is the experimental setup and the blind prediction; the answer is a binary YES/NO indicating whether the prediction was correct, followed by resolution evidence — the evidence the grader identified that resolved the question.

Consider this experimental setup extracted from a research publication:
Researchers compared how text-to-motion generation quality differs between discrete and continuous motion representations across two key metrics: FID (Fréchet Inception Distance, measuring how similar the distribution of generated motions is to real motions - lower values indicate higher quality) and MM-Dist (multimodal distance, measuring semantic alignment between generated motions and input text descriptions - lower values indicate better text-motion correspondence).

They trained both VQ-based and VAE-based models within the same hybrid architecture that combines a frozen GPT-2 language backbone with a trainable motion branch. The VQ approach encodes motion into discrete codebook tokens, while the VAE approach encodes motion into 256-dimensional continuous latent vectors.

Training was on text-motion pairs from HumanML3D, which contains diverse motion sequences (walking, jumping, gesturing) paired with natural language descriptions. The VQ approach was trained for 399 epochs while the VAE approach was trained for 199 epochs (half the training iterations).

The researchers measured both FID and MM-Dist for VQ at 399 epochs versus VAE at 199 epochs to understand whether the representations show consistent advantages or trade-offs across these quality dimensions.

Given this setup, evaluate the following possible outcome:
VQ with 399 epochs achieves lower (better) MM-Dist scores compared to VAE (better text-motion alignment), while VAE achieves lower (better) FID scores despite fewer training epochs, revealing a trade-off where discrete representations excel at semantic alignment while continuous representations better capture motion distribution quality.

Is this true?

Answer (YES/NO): NO